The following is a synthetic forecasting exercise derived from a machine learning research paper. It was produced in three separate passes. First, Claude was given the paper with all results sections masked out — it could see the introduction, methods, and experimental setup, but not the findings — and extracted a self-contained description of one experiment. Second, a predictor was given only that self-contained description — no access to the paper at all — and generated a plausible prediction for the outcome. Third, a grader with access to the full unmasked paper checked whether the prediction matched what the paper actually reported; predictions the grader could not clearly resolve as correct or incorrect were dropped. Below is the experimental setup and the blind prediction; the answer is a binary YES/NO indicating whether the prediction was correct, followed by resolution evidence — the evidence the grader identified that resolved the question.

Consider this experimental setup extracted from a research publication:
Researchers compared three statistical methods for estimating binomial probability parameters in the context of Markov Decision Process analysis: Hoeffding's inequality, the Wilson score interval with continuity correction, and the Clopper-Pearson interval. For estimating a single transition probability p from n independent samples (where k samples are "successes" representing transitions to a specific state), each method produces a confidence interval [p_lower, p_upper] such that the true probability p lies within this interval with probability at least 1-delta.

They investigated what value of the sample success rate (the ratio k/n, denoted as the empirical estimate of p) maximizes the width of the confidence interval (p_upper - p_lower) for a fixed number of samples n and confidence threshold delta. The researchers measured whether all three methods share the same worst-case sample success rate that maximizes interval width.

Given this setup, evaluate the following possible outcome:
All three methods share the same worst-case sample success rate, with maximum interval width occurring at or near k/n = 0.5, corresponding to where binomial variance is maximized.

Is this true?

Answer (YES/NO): YES